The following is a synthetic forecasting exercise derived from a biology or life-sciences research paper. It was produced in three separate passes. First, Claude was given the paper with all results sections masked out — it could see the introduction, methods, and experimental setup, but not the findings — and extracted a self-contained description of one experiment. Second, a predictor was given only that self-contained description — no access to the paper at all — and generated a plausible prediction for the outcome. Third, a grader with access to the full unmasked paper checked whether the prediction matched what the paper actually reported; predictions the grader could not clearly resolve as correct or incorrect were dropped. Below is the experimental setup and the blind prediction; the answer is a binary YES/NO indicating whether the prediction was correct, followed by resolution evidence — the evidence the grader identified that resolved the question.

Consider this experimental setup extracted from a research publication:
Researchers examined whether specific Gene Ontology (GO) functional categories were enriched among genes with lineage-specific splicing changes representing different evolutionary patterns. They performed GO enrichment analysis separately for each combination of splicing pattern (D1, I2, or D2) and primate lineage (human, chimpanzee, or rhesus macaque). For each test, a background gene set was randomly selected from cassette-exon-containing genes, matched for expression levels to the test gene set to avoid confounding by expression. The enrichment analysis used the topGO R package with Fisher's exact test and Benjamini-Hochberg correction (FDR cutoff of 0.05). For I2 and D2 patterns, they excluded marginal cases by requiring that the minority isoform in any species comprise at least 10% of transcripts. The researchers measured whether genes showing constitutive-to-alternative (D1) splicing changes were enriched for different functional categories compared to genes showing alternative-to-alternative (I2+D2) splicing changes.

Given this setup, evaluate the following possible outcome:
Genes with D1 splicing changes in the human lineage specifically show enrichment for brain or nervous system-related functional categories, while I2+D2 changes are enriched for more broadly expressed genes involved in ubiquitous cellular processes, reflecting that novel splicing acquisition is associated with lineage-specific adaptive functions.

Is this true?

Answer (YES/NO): NO